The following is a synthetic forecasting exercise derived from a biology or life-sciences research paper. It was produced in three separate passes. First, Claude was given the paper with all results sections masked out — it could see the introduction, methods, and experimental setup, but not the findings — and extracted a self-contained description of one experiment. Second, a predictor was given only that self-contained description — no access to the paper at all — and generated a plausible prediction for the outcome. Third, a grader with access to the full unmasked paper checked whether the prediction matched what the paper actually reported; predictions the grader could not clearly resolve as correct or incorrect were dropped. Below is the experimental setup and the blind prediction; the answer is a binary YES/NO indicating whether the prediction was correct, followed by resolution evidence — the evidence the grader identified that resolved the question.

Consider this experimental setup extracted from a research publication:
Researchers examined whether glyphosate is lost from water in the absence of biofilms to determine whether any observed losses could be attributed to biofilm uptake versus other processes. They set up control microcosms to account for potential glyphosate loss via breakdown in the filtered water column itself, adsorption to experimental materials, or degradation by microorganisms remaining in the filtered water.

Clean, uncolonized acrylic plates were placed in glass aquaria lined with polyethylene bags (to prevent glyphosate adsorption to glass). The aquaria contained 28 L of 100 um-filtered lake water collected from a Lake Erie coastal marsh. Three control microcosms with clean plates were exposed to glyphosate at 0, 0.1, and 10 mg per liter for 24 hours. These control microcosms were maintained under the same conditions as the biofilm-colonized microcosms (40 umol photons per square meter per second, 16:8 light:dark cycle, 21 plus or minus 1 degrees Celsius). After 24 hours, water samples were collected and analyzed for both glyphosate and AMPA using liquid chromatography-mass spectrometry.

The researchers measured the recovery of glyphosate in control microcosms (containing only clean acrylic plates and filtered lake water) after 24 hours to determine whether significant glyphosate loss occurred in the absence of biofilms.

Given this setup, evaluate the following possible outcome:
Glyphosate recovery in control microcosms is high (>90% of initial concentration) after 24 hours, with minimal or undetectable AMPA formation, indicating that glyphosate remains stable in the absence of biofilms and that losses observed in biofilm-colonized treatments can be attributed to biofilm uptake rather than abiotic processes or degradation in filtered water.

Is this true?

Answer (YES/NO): NO